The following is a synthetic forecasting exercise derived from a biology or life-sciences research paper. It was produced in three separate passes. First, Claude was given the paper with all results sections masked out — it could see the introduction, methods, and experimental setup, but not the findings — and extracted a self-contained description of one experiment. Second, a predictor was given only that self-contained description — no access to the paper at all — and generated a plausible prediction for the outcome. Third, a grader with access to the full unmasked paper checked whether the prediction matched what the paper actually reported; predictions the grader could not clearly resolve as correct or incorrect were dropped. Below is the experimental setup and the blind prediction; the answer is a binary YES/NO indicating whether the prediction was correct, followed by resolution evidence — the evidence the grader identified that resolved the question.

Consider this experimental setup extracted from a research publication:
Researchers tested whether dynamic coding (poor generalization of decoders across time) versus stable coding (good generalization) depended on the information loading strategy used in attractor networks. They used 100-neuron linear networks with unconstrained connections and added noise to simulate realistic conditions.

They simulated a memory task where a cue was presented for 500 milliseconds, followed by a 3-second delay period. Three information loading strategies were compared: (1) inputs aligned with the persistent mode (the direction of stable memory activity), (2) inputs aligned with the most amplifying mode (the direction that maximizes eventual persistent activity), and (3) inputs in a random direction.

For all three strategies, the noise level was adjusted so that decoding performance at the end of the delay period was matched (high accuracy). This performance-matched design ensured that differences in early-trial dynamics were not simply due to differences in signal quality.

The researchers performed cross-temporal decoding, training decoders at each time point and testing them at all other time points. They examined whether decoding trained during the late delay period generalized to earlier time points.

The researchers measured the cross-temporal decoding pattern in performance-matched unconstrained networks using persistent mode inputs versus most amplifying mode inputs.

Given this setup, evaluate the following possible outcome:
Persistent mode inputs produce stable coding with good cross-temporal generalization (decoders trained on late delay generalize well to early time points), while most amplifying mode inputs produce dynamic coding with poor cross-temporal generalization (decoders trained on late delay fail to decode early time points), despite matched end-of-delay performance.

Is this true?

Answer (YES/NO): YES